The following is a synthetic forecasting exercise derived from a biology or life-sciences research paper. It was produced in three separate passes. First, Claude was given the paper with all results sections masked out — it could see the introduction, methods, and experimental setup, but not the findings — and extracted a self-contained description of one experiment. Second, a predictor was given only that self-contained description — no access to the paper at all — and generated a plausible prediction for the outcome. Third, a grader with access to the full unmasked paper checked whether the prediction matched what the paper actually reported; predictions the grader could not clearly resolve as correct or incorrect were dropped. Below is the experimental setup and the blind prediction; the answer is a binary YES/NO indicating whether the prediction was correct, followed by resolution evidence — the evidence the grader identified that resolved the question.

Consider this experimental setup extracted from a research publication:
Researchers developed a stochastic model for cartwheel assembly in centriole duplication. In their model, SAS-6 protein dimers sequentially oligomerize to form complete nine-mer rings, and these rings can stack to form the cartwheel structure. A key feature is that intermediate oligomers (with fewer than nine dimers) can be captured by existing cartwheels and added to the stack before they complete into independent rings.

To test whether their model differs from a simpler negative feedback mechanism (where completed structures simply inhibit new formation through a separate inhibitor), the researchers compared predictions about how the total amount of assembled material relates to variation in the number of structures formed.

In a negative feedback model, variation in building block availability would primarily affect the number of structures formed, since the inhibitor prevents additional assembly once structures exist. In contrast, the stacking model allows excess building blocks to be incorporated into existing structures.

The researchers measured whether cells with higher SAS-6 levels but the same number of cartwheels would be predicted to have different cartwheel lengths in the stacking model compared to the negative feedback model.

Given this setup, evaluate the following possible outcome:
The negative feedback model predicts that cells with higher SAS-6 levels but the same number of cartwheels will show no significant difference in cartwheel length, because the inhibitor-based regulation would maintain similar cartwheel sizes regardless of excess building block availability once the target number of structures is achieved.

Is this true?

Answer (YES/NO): YES